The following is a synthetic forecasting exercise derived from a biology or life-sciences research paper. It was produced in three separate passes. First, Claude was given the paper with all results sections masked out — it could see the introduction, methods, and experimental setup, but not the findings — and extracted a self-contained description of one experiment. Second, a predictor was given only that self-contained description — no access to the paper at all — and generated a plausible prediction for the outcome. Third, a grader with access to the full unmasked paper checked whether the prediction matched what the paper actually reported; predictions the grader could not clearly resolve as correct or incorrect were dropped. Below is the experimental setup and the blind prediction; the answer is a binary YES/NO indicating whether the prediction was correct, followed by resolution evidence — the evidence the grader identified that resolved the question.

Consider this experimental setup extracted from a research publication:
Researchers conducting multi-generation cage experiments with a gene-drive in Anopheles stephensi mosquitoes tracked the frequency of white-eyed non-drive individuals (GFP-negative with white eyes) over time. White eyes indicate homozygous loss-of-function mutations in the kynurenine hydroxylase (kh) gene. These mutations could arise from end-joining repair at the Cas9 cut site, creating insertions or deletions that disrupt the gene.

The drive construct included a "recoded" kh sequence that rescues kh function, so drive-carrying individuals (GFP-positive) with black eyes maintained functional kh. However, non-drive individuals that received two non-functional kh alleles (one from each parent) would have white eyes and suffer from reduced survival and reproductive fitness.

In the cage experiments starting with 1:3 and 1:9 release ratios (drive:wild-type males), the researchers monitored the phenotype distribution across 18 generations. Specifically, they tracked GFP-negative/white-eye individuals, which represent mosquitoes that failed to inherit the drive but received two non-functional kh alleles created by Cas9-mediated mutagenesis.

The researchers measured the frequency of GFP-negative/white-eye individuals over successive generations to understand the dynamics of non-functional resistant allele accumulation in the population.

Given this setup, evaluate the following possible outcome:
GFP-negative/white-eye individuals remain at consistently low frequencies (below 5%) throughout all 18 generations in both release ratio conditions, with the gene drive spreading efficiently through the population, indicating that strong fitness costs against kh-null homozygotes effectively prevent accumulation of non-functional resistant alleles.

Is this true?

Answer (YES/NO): NO